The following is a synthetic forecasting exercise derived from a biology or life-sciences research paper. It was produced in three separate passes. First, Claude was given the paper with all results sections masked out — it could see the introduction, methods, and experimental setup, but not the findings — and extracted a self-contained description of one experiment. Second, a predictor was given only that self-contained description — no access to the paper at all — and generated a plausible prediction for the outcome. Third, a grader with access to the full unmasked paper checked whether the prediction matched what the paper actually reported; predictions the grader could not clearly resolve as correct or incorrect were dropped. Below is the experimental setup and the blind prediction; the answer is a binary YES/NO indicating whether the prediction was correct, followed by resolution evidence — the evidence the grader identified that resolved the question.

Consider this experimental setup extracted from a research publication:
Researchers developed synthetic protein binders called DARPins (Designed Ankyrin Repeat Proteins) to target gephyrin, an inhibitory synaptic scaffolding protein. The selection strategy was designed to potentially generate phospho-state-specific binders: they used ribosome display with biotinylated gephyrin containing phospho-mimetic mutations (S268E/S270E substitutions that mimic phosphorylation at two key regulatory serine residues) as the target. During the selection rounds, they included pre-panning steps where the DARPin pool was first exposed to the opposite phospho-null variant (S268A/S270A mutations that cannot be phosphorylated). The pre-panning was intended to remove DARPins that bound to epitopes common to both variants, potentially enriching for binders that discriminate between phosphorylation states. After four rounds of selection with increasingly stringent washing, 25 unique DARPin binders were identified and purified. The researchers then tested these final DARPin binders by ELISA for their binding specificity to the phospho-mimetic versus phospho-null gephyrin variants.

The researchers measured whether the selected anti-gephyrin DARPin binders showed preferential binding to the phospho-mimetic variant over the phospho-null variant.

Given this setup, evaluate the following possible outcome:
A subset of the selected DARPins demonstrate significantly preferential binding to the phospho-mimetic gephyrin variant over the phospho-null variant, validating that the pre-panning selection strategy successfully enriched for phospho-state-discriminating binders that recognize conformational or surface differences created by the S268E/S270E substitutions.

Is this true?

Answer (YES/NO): NO